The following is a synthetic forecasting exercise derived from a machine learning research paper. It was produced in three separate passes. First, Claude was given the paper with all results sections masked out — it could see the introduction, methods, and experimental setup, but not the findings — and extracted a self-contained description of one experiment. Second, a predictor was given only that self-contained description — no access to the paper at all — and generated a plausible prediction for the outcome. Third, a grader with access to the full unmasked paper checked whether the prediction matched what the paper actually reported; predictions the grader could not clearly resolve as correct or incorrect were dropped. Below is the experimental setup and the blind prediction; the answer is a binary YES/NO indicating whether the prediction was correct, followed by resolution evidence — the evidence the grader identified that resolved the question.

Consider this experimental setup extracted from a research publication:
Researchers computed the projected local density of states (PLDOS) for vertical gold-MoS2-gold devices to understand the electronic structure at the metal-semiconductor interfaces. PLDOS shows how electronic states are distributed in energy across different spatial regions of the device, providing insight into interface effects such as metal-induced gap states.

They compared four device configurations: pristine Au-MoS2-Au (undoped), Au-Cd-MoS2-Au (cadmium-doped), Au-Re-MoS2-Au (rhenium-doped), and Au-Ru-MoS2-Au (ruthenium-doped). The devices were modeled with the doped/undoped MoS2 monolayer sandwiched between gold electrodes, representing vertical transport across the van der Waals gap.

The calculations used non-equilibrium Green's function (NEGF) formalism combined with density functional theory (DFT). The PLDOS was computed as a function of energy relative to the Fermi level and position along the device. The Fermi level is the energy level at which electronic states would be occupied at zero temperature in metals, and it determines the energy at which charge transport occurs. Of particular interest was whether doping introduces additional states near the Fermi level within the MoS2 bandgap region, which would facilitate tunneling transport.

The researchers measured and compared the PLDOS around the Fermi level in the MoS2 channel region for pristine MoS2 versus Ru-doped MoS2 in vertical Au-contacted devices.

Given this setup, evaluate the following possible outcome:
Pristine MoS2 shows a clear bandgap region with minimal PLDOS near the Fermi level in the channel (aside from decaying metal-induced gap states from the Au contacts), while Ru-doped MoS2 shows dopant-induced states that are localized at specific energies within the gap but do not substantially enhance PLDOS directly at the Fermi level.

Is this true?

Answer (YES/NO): NO